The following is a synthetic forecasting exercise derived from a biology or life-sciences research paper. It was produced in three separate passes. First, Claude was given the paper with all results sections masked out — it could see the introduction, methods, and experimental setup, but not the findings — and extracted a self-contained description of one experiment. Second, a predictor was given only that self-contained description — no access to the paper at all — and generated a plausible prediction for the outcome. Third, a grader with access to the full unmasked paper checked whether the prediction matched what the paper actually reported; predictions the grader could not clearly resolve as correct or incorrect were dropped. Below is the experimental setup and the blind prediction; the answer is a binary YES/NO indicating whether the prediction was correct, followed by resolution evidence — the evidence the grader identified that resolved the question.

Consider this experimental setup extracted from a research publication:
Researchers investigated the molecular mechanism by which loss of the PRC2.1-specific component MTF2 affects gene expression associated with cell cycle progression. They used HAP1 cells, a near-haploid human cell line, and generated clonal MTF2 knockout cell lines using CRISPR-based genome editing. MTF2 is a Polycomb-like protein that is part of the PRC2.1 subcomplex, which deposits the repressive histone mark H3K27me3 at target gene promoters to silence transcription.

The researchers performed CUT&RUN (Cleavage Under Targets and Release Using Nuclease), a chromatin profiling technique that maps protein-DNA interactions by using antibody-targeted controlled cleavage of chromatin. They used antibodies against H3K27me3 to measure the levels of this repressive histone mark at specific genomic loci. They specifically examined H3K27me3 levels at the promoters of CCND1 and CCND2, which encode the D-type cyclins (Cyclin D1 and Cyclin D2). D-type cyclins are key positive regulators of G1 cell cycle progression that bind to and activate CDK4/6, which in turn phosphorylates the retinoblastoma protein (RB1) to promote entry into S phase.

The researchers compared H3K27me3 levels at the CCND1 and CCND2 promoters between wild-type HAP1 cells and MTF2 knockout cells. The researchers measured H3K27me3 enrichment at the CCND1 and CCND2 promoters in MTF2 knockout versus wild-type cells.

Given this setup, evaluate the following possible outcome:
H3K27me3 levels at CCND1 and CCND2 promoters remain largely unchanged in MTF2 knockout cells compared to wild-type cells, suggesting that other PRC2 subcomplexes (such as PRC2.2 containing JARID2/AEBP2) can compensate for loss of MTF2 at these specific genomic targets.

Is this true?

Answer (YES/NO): NO